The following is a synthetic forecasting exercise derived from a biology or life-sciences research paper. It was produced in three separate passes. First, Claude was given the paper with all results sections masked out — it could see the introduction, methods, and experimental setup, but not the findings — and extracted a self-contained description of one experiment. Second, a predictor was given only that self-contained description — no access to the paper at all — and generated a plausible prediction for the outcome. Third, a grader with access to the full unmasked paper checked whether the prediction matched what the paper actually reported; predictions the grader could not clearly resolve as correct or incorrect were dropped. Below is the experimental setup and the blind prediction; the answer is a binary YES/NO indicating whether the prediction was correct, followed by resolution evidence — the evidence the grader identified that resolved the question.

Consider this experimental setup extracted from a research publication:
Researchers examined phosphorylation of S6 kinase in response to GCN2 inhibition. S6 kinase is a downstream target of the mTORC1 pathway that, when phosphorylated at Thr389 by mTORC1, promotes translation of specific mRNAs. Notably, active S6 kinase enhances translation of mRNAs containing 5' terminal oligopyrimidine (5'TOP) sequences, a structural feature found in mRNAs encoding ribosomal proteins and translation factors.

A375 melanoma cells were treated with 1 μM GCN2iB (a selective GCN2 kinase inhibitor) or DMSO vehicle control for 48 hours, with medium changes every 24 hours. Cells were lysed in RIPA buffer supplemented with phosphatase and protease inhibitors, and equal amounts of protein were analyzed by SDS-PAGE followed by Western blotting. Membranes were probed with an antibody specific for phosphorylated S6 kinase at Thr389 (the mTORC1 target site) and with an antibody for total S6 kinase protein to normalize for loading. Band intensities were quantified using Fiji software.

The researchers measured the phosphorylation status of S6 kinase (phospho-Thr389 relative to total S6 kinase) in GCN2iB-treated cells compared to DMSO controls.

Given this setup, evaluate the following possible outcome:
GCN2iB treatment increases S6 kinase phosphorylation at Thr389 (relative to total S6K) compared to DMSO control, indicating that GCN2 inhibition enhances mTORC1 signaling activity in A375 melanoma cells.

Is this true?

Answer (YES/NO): NO